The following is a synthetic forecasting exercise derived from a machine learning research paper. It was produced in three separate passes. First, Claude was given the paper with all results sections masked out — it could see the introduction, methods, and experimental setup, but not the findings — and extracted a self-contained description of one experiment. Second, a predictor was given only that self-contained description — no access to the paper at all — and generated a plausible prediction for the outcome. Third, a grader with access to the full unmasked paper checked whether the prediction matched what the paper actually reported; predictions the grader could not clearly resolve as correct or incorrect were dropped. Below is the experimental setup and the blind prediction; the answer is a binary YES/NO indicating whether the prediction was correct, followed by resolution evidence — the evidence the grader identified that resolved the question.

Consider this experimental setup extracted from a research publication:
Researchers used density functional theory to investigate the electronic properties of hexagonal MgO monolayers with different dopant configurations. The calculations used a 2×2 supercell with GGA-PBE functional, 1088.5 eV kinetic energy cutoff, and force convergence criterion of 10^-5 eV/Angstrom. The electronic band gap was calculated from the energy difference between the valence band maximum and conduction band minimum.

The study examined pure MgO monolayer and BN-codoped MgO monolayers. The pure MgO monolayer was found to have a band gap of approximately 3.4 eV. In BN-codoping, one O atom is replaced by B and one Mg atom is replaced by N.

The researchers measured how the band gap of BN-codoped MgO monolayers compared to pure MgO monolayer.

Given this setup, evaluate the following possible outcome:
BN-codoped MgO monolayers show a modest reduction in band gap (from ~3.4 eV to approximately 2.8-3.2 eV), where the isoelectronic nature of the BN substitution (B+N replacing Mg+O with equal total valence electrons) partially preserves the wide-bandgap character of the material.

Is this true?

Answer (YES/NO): NO